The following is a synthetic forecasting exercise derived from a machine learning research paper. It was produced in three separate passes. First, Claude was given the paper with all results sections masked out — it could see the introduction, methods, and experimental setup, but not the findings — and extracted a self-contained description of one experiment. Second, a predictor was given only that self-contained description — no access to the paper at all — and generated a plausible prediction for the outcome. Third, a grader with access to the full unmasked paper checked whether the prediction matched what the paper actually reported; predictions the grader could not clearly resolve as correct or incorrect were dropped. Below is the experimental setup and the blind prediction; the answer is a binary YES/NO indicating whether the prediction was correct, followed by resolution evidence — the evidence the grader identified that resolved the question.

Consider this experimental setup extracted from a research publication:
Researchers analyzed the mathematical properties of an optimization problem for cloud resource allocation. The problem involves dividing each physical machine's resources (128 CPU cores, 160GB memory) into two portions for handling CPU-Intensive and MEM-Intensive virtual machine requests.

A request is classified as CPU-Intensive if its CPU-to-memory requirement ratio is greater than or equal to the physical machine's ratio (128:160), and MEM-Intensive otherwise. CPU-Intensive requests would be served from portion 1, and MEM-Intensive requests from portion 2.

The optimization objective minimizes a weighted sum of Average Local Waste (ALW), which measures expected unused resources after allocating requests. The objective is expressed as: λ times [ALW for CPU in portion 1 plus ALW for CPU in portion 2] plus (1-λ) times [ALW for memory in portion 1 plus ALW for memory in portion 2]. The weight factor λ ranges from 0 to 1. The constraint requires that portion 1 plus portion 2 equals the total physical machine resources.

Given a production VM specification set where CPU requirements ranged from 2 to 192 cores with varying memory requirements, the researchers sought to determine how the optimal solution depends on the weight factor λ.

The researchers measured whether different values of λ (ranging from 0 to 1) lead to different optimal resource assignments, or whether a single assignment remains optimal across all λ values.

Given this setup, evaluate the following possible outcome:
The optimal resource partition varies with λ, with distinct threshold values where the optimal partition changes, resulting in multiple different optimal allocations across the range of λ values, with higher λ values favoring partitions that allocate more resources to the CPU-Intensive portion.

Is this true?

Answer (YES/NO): NO